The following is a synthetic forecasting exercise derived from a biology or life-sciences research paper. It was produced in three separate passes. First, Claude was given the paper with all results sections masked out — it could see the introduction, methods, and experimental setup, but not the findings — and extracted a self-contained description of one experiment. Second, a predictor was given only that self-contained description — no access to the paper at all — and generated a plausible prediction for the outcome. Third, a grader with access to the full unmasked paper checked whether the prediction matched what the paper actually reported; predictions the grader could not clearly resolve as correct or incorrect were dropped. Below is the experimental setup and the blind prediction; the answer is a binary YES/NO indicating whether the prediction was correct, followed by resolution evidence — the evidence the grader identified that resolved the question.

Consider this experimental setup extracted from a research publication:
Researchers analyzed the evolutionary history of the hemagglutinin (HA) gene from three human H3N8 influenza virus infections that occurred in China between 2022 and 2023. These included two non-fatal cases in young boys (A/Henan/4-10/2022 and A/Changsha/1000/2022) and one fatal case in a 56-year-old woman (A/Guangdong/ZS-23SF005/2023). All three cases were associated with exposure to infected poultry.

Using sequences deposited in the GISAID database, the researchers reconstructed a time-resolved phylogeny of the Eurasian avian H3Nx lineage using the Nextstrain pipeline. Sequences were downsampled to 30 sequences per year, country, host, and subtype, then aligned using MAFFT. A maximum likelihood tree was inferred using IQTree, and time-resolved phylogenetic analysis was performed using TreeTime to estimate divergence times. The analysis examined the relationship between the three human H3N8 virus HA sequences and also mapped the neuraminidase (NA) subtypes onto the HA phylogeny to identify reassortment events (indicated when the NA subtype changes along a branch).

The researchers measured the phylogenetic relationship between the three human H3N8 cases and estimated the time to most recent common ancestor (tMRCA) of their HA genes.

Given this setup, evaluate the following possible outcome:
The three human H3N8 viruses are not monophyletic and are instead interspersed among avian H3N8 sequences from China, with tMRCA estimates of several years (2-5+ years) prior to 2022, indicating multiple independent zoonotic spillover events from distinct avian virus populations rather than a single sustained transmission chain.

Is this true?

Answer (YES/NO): NO